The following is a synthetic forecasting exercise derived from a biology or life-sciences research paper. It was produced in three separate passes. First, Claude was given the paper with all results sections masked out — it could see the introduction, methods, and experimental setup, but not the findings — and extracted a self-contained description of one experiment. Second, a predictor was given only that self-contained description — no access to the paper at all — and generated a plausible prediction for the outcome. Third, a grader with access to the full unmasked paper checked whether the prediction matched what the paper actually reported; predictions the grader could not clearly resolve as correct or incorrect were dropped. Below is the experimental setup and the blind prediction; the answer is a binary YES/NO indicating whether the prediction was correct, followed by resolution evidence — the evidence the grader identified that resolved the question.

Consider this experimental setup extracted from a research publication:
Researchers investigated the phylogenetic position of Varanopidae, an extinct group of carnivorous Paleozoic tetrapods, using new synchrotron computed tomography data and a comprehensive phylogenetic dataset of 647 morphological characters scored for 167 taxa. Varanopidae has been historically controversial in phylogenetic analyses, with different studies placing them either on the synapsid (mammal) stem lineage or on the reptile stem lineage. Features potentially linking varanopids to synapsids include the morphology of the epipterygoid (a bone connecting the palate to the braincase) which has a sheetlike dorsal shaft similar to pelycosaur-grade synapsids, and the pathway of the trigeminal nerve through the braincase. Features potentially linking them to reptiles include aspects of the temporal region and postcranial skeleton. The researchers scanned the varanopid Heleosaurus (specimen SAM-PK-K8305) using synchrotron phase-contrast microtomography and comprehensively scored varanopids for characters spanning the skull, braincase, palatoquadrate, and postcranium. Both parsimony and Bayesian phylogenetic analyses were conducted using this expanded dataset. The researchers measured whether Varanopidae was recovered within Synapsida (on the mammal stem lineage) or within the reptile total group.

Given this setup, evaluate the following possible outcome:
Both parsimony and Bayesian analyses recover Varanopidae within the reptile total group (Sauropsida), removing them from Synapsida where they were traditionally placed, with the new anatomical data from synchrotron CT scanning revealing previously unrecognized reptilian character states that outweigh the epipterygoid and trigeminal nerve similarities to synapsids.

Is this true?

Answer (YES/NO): NO